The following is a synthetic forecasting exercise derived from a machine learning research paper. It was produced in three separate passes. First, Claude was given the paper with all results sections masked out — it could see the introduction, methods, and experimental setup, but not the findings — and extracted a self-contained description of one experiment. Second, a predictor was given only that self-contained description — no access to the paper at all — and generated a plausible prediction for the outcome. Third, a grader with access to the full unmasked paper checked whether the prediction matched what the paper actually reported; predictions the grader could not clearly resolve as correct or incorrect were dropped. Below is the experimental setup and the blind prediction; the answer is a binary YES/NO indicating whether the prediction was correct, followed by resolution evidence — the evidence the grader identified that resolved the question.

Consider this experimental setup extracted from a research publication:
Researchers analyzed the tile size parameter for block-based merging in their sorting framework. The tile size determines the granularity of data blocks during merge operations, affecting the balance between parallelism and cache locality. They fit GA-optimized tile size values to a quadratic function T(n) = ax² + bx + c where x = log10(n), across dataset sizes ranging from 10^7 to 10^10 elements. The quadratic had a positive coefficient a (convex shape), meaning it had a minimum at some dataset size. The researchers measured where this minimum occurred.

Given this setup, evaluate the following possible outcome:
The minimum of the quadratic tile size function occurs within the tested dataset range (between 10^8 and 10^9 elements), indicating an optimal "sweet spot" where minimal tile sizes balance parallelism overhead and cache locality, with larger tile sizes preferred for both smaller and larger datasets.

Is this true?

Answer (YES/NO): NO